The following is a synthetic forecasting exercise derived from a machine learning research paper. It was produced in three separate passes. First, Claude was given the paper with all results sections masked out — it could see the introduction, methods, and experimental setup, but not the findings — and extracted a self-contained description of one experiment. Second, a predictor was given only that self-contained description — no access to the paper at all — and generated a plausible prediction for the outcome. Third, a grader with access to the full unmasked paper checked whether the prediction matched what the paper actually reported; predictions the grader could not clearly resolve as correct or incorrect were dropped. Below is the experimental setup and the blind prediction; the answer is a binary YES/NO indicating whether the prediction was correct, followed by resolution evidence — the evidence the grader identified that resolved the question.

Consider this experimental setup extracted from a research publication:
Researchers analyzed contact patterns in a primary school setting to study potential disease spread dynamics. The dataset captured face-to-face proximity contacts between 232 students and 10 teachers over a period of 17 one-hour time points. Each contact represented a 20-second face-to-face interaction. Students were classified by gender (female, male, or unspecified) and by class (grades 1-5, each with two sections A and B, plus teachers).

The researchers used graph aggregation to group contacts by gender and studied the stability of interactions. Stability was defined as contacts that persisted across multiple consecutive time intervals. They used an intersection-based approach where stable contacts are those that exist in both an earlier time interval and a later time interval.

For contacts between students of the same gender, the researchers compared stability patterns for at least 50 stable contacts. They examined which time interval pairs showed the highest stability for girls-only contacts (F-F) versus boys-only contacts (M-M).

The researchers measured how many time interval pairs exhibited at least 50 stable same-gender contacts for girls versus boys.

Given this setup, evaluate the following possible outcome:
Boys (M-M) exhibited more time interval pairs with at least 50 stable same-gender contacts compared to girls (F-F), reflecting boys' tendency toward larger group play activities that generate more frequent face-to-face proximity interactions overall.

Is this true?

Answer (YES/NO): YES